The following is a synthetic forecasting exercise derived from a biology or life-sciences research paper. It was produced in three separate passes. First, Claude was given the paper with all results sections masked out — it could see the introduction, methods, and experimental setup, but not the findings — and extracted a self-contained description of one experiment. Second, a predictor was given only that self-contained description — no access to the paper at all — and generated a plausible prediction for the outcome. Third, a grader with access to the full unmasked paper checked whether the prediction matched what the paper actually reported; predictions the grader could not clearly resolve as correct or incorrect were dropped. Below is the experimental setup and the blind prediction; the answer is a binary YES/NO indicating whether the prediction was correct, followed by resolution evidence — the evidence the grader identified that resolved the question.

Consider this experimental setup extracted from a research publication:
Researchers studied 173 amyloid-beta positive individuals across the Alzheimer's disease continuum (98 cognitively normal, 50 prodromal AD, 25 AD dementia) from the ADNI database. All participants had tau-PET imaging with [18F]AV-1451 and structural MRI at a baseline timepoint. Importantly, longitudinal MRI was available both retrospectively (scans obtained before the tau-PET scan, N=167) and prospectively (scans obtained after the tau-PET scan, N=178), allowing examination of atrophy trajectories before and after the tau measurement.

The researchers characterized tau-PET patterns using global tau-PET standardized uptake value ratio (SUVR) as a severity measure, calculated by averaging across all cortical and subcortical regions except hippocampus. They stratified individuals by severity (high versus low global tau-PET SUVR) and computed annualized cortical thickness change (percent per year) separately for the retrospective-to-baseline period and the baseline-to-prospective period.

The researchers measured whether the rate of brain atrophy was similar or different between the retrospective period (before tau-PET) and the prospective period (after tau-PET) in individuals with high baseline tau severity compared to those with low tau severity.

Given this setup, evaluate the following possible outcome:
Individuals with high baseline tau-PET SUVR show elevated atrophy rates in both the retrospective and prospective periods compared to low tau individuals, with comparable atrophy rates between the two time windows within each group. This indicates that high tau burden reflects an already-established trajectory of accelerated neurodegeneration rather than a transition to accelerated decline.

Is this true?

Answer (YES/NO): NO